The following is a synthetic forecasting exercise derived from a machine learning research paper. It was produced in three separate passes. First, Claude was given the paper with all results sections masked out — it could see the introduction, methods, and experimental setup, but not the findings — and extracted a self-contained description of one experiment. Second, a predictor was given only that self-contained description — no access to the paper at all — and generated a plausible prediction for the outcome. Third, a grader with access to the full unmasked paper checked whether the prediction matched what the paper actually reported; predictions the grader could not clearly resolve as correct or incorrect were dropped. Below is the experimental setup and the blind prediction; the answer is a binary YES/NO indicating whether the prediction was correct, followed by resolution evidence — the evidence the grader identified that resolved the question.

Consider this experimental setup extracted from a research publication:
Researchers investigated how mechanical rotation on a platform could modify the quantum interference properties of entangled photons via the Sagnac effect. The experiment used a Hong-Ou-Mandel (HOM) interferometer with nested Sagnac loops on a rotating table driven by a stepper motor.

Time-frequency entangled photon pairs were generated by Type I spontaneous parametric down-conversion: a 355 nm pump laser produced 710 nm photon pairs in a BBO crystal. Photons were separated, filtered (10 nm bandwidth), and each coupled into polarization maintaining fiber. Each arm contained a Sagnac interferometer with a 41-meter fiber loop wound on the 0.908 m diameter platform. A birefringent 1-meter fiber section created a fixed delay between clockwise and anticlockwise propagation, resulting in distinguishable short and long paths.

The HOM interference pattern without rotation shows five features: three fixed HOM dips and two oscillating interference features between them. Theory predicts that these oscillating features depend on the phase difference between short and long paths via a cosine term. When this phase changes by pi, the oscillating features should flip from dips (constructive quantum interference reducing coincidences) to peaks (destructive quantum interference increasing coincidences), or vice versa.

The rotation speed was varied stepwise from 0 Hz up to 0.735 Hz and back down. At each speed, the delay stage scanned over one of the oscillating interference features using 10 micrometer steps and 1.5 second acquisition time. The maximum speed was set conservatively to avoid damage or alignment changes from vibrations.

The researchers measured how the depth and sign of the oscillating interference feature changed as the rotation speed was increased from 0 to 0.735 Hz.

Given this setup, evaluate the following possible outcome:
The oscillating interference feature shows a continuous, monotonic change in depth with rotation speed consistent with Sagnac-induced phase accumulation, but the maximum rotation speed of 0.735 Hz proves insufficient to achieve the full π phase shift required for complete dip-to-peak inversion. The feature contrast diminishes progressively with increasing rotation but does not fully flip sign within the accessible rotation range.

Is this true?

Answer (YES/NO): NO